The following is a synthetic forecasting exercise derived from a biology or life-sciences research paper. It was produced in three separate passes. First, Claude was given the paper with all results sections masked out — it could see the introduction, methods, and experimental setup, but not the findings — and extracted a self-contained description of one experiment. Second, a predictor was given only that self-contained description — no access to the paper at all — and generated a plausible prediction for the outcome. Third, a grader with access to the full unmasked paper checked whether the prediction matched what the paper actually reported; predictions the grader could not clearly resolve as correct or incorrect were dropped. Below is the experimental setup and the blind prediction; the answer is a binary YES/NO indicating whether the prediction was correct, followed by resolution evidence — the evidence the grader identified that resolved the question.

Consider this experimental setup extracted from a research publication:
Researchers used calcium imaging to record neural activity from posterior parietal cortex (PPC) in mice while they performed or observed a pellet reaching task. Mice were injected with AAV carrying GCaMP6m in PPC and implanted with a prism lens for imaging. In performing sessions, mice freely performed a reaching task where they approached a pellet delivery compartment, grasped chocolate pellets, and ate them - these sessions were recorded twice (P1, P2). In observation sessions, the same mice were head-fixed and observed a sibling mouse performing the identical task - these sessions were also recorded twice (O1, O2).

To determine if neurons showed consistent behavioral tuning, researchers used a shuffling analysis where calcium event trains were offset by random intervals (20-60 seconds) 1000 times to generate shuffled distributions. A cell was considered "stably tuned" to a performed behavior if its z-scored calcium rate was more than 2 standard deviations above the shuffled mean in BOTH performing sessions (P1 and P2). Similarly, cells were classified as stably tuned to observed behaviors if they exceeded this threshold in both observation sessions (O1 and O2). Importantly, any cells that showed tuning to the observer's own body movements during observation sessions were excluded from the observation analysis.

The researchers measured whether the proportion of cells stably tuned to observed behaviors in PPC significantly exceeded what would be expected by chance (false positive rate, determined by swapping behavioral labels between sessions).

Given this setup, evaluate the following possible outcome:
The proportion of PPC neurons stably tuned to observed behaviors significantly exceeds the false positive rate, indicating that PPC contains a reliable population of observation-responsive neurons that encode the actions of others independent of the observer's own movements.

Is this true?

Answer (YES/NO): NO